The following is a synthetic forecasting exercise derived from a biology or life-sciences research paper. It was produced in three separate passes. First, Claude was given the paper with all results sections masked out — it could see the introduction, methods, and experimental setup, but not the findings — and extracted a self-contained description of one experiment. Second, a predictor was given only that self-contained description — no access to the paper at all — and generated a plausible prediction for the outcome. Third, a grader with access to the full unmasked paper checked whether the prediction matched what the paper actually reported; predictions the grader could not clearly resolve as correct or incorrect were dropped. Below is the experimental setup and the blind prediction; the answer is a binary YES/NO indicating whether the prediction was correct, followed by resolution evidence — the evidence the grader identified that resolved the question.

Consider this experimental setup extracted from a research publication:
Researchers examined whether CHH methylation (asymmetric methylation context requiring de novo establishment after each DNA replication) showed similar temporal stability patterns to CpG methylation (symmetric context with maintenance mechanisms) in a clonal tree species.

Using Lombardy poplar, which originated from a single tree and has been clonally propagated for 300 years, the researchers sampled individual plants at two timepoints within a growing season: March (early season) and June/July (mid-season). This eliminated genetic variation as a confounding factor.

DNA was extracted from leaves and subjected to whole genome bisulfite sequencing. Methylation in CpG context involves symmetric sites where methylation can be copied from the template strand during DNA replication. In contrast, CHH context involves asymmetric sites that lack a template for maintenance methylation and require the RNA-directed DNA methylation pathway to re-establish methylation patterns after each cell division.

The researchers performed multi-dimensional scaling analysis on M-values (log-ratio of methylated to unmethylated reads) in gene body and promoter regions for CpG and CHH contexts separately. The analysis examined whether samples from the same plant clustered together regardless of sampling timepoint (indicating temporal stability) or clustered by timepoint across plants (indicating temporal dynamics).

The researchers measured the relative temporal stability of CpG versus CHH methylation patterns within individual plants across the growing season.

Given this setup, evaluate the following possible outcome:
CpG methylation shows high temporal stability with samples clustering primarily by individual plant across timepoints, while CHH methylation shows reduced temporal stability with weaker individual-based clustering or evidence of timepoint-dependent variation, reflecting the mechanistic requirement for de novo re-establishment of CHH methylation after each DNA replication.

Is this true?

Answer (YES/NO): YES